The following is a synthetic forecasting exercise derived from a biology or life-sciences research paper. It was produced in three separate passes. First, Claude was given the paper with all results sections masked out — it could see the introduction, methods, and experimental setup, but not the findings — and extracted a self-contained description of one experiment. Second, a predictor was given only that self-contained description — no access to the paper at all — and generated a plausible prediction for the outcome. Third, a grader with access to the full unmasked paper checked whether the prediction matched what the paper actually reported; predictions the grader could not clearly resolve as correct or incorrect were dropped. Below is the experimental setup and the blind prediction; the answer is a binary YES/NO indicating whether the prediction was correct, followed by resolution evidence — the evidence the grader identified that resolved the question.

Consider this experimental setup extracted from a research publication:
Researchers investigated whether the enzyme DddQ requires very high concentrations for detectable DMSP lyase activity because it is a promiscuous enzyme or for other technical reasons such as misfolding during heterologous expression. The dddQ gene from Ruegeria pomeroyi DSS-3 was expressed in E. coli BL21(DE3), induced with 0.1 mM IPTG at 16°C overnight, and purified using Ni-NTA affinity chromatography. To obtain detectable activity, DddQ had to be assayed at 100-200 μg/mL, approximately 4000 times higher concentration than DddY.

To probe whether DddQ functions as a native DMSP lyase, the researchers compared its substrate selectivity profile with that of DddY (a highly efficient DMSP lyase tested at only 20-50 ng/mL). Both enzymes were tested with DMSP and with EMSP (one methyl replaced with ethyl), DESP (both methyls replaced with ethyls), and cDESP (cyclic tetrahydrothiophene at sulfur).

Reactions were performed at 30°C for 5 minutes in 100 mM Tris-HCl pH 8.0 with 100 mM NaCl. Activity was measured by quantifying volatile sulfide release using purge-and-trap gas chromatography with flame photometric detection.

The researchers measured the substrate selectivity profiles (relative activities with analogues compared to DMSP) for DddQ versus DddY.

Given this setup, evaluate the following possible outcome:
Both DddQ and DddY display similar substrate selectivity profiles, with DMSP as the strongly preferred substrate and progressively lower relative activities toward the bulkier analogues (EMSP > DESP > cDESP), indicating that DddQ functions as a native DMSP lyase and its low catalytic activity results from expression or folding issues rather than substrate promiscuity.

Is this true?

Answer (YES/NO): NO